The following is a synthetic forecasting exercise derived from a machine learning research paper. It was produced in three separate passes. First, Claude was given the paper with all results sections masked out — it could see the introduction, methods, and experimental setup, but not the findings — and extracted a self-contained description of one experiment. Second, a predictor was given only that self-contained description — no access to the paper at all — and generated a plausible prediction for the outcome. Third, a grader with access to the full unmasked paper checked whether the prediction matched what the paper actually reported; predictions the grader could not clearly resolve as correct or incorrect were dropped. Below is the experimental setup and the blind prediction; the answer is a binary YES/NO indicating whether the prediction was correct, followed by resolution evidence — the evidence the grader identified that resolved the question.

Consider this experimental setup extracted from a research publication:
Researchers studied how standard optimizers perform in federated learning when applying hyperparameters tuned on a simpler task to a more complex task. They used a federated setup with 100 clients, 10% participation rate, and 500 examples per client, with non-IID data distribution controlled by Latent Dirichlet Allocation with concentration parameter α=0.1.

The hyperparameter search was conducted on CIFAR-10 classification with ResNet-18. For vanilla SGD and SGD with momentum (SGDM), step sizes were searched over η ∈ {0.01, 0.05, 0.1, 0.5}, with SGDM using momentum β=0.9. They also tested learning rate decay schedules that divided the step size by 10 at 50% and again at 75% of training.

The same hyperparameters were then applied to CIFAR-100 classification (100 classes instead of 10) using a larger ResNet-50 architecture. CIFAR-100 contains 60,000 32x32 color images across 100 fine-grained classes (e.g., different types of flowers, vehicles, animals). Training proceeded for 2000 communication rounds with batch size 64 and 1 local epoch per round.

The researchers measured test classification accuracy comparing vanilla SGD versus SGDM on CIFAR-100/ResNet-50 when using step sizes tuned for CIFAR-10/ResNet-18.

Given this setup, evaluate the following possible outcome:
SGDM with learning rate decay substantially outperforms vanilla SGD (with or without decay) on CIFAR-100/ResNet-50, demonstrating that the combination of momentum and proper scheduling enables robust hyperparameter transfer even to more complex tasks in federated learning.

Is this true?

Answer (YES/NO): NO